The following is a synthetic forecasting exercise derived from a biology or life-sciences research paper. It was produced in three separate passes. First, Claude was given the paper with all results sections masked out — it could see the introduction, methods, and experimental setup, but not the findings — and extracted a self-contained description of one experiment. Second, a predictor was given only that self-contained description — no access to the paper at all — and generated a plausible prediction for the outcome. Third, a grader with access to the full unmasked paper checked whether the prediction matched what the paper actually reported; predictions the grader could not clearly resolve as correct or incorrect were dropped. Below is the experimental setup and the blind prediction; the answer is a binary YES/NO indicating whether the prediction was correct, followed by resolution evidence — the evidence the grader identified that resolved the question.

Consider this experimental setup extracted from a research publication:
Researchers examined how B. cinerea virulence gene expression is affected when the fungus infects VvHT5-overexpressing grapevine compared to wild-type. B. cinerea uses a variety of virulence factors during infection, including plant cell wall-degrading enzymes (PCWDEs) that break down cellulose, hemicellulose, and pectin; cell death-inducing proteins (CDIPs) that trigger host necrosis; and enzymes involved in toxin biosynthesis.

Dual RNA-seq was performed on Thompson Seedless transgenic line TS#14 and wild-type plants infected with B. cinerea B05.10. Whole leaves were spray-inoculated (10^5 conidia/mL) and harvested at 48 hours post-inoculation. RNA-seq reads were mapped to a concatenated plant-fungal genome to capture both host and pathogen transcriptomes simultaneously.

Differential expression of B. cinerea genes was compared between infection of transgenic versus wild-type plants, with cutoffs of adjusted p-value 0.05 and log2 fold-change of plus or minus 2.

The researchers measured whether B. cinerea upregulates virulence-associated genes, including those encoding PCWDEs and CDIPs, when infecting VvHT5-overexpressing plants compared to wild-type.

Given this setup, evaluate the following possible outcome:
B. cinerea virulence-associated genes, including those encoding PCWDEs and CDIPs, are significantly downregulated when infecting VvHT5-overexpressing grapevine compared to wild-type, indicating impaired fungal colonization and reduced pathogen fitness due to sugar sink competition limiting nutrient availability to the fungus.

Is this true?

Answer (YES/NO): NO